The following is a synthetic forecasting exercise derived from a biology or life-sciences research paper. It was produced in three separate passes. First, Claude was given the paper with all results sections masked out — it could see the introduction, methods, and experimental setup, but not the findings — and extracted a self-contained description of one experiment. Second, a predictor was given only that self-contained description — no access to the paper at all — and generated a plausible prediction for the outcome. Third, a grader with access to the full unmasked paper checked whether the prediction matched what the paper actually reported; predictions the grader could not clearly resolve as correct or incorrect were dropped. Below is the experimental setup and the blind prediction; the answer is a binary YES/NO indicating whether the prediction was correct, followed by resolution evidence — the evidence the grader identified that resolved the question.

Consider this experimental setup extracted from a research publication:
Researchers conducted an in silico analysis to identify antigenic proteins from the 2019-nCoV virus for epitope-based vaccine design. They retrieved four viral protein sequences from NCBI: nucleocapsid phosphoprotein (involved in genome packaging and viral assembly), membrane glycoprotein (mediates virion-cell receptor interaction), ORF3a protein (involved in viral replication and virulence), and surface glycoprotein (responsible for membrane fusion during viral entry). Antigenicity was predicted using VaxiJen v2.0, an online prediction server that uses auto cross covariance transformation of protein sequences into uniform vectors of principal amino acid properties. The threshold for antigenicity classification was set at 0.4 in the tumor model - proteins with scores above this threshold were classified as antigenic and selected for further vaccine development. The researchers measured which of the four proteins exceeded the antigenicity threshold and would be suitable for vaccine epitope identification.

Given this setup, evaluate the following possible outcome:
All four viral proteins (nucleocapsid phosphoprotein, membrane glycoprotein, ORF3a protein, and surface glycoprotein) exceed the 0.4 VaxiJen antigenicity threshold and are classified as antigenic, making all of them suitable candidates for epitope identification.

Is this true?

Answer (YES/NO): NO